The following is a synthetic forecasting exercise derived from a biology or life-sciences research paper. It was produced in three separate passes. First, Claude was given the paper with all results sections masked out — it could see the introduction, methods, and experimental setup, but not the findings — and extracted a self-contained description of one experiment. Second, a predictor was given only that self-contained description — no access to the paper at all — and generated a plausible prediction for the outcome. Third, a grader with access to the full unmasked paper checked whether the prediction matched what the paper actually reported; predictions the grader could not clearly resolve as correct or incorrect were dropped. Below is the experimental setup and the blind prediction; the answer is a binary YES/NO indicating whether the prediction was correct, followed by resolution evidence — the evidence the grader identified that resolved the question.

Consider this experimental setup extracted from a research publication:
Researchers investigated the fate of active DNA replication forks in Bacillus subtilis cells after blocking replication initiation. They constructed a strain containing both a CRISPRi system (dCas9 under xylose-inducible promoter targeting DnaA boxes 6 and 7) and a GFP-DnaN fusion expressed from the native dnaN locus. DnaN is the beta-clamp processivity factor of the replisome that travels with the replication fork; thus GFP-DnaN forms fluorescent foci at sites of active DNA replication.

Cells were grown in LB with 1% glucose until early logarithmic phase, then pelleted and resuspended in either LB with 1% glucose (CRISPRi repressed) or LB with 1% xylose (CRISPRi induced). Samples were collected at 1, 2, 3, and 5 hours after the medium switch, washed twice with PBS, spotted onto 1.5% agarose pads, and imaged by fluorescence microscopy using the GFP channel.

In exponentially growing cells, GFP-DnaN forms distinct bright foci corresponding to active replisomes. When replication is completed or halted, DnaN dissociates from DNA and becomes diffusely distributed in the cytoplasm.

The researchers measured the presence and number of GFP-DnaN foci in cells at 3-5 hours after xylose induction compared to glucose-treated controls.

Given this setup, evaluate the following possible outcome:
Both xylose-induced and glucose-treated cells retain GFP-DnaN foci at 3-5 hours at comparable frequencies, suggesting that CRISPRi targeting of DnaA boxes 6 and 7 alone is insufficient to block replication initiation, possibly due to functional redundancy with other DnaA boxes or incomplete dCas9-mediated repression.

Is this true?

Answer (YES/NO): NO